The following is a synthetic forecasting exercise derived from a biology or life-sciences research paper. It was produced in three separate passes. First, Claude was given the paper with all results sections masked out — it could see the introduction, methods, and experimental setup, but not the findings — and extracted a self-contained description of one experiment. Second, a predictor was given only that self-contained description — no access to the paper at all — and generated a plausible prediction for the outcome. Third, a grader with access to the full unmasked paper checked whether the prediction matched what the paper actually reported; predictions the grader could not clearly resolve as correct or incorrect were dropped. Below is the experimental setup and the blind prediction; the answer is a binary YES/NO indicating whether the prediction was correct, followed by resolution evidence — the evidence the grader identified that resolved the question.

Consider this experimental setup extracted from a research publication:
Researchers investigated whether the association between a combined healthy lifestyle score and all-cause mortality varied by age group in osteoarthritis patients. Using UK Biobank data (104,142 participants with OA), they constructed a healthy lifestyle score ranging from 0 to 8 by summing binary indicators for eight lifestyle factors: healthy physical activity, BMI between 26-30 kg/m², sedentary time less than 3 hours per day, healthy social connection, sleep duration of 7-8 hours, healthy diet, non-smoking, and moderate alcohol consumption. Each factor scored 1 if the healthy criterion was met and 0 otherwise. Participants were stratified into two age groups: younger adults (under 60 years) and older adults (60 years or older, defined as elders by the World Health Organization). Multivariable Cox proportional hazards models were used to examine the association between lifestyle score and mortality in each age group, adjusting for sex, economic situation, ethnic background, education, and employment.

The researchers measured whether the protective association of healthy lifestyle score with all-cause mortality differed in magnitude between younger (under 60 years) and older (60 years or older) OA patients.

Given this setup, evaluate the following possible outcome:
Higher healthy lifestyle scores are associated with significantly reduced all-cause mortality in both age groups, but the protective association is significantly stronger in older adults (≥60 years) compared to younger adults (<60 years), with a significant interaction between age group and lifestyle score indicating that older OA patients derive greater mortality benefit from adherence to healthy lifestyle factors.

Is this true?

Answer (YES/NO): NO